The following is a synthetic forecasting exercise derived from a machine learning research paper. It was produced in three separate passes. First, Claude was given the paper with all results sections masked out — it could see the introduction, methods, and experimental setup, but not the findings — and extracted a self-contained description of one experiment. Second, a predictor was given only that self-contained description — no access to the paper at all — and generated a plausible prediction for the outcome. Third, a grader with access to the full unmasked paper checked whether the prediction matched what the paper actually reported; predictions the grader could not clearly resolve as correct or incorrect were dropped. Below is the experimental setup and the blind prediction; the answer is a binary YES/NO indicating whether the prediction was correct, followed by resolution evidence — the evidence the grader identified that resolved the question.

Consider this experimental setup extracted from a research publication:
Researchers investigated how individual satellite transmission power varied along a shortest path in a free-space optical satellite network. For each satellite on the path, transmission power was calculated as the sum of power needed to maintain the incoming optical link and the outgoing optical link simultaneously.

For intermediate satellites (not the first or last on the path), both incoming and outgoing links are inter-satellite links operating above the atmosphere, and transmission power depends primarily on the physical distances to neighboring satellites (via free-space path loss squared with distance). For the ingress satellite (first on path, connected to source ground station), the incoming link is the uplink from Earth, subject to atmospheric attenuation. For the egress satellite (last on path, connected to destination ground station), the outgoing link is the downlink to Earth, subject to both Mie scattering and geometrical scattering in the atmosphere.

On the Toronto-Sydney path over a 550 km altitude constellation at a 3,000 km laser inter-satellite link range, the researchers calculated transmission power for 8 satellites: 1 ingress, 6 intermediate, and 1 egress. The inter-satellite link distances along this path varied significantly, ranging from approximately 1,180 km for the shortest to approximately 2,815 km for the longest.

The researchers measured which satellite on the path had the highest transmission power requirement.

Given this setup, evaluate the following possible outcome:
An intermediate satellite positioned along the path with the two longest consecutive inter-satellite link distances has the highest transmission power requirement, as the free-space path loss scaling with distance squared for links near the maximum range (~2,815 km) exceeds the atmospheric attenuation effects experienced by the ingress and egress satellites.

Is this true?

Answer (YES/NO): YES